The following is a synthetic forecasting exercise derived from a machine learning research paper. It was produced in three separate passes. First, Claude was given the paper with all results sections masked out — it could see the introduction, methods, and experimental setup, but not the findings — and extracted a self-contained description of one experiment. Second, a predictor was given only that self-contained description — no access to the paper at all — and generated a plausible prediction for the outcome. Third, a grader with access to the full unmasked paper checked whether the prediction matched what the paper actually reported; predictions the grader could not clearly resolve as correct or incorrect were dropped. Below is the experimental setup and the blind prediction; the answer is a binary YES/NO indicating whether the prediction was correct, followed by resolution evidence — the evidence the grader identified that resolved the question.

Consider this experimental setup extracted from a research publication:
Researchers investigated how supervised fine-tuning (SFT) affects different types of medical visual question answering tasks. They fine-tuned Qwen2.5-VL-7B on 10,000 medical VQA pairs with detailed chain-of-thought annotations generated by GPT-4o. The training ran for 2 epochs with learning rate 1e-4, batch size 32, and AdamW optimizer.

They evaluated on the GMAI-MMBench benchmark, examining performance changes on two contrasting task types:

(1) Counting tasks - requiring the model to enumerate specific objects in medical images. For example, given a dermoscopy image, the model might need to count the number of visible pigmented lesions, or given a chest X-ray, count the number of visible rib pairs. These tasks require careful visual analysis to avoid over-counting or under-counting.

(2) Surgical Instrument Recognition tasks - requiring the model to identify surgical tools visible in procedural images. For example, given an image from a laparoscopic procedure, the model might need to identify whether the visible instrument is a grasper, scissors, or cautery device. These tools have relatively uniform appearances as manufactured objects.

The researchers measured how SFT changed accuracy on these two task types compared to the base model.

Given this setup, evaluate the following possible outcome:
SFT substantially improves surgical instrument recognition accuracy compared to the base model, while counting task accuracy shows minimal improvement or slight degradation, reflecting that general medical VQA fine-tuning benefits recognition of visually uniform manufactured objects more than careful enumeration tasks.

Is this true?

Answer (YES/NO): NO